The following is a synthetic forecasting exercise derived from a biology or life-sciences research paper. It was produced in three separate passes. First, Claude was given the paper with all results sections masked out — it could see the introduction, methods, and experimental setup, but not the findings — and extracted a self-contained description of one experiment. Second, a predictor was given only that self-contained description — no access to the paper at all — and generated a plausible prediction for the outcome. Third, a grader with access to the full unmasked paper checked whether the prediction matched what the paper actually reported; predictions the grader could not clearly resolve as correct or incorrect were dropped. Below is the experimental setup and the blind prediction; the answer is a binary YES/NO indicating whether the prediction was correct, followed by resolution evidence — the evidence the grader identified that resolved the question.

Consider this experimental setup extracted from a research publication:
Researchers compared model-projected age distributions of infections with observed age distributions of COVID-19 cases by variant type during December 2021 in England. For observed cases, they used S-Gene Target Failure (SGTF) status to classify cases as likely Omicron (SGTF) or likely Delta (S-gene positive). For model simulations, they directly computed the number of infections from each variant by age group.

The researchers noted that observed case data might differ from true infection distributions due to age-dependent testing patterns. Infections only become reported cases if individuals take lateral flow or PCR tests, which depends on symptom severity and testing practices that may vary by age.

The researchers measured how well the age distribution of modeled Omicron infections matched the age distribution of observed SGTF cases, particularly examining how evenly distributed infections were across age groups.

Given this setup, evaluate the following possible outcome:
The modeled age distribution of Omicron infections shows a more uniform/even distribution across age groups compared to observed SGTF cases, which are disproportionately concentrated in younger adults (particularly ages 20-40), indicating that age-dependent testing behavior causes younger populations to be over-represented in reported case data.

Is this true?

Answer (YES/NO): YES